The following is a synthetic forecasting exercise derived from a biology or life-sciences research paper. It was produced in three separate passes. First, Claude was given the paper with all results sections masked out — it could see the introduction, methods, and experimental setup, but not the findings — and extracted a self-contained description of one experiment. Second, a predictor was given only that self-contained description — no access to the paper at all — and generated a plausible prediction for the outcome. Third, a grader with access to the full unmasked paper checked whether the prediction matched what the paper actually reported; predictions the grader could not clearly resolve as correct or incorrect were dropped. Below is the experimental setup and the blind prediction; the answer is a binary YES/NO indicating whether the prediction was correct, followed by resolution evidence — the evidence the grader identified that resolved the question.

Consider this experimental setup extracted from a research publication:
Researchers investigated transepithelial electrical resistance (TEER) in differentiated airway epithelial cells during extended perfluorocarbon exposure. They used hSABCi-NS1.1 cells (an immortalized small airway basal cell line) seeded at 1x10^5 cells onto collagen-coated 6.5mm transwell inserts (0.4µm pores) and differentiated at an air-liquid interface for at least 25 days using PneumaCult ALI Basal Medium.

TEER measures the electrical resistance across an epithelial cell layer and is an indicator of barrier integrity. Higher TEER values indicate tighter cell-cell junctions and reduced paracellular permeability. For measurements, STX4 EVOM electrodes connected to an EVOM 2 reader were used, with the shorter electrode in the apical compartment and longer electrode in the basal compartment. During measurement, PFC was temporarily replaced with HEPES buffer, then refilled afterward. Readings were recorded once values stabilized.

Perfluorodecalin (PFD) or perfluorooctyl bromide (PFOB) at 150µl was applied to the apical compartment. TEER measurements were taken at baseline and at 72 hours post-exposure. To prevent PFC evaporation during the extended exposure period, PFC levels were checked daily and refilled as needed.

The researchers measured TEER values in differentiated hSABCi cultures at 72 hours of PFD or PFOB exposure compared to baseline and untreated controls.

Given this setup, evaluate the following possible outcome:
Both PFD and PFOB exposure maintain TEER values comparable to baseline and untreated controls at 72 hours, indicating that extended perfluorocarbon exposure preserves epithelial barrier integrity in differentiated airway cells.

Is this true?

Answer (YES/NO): YES